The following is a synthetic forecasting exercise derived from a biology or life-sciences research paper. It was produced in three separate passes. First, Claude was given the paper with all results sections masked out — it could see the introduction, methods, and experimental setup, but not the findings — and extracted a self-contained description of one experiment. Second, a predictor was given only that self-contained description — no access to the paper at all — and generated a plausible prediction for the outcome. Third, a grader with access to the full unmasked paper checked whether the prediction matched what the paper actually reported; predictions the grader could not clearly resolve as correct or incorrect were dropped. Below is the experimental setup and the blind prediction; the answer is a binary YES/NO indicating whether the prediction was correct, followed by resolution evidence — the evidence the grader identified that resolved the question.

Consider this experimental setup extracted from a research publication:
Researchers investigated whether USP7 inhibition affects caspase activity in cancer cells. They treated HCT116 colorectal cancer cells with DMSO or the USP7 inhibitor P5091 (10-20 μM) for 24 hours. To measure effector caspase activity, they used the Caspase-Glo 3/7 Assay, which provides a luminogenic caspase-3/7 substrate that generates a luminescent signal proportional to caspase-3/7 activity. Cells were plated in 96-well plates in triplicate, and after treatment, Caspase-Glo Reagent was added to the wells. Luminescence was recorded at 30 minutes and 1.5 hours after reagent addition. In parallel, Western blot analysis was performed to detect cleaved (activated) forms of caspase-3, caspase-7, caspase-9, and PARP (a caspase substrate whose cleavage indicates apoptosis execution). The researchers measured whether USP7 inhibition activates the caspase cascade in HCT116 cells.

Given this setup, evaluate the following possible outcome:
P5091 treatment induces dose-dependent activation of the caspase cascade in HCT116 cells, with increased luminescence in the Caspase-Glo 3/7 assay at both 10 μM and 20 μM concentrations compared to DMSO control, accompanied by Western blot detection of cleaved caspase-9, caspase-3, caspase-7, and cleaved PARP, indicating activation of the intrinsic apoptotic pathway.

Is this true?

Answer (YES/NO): NO